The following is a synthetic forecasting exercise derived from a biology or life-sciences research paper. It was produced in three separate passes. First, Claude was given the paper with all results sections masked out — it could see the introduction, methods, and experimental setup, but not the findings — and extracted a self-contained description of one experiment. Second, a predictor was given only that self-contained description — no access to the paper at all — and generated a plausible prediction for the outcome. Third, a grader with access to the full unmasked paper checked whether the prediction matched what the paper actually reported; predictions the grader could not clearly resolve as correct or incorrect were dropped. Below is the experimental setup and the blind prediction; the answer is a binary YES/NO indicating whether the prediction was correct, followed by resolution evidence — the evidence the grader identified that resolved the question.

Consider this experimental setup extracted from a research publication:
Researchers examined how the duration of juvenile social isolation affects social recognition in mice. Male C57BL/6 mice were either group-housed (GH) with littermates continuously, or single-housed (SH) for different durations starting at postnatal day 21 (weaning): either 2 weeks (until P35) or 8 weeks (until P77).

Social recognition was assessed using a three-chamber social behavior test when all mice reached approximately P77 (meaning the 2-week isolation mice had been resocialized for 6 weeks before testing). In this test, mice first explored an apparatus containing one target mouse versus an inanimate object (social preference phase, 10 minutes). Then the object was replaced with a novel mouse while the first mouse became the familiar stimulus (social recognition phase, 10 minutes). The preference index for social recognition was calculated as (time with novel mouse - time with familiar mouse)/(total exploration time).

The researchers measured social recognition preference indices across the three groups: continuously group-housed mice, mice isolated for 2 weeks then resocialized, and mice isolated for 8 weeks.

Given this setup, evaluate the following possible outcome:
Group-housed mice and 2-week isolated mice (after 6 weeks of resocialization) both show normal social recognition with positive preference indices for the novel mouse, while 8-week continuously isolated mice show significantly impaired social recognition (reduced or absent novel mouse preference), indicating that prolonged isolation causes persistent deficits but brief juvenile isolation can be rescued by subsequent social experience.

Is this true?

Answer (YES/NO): YES